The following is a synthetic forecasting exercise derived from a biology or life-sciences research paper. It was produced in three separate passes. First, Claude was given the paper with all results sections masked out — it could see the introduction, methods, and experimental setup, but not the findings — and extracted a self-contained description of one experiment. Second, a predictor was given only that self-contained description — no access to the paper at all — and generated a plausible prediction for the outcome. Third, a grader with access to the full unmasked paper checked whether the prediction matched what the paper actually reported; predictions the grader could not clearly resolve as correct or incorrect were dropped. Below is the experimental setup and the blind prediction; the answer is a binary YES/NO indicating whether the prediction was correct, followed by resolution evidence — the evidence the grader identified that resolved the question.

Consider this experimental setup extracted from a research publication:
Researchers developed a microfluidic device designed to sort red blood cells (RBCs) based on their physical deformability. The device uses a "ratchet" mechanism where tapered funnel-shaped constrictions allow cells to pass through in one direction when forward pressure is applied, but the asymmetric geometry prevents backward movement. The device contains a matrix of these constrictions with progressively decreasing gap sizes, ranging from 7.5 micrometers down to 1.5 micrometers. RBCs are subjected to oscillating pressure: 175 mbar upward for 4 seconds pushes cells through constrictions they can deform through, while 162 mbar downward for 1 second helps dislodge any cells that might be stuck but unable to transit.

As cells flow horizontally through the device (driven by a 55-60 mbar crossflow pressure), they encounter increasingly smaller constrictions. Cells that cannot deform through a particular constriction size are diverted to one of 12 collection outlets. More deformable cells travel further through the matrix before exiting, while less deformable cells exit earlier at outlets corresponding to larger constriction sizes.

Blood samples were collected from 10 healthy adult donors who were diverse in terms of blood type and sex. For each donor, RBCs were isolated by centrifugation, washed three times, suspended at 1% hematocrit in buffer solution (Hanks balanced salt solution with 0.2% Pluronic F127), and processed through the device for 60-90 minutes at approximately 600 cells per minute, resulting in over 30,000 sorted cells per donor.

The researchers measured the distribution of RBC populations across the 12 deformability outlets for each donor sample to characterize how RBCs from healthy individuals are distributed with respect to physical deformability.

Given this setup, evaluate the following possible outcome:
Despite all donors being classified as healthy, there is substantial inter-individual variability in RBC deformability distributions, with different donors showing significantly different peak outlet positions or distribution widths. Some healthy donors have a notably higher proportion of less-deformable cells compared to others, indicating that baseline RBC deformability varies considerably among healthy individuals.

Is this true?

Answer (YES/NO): YES